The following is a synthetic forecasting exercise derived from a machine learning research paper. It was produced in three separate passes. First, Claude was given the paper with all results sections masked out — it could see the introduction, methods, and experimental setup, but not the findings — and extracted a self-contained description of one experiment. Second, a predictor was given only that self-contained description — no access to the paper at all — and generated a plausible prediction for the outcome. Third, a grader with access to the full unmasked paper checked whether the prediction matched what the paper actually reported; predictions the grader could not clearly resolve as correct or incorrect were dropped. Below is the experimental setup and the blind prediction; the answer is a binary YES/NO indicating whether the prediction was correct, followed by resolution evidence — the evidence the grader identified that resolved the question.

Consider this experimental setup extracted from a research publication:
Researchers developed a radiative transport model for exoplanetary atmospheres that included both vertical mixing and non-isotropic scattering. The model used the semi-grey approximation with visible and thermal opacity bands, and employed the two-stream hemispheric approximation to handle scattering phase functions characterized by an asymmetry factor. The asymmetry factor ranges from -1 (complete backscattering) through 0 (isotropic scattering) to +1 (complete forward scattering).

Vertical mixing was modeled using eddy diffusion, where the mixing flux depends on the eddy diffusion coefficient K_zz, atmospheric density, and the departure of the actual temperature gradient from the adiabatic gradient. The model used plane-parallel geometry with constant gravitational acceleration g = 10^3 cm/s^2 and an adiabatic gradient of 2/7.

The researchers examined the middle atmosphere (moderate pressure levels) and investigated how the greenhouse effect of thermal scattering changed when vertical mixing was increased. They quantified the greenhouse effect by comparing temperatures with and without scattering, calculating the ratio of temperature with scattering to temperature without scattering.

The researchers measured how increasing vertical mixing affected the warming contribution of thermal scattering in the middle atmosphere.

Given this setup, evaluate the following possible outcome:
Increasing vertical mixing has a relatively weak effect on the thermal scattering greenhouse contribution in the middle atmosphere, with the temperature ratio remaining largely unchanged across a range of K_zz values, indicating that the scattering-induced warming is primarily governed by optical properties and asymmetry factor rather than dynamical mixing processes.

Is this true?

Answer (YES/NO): NO